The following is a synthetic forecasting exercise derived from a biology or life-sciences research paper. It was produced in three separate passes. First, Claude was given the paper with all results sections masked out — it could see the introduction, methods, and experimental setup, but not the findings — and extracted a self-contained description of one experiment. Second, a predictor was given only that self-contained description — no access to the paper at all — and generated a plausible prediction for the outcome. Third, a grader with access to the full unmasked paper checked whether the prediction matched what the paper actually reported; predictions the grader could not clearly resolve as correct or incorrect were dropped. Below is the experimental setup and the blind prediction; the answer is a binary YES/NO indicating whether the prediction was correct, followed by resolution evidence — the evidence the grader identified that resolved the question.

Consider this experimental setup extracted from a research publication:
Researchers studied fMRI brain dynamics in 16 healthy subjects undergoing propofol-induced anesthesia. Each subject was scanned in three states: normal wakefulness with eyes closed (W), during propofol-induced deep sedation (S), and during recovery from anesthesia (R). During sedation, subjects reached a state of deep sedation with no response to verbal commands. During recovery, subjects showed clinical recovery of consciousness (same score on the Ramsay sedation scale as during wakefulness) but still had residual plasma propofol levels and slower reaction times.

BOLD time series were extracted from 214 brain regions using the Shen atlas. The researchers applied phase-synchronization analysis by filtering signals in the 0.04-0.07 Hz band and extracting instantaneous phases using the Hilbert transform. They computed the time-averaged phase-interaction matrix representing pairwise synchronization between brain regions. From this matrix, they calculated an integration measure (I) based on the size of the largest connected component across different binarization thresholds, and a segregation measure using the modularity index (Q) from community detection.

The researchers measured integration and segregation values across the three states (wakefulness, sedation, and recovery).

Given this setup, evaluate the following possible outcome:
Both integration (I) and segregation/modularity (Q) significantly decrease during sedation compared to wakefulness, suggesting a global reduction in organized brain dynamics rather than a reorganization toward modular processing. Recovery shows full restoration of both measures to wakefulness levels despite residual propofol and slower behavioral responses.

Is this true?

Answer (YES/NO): NO